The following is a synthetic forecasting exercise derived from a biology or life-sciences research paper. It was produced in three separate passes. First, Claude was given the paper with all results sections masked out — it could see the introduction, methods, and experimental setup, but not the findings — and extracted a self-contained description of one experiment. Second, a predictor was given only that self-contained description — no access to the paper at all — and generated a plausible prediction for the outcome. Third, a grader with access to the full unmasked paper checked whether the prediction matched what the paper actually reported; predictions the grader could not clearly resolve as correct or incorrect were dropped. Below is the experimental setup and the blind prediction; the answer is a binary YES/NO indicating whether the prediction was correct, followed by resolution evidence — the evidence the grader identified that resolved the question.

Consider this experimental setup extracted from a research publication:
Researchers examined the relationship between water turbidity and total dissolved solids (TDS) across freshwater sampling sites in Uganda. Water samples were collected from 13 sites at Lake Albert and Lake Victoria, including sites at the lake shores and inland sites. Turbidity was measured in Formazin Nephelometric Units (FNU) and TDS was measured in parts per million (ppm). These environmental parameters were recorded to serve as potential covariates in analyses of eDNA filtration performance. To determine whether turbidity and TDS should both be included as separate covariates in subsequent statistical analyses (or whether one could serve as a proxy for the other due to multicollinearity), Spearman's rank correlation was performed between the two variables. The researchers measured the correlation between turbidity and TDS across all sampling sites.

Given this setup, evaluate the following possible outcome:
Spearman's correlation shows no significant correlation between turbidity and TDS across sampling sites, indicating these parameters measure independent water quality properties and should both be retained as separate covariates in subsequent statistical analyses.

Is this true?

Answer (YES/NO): NO